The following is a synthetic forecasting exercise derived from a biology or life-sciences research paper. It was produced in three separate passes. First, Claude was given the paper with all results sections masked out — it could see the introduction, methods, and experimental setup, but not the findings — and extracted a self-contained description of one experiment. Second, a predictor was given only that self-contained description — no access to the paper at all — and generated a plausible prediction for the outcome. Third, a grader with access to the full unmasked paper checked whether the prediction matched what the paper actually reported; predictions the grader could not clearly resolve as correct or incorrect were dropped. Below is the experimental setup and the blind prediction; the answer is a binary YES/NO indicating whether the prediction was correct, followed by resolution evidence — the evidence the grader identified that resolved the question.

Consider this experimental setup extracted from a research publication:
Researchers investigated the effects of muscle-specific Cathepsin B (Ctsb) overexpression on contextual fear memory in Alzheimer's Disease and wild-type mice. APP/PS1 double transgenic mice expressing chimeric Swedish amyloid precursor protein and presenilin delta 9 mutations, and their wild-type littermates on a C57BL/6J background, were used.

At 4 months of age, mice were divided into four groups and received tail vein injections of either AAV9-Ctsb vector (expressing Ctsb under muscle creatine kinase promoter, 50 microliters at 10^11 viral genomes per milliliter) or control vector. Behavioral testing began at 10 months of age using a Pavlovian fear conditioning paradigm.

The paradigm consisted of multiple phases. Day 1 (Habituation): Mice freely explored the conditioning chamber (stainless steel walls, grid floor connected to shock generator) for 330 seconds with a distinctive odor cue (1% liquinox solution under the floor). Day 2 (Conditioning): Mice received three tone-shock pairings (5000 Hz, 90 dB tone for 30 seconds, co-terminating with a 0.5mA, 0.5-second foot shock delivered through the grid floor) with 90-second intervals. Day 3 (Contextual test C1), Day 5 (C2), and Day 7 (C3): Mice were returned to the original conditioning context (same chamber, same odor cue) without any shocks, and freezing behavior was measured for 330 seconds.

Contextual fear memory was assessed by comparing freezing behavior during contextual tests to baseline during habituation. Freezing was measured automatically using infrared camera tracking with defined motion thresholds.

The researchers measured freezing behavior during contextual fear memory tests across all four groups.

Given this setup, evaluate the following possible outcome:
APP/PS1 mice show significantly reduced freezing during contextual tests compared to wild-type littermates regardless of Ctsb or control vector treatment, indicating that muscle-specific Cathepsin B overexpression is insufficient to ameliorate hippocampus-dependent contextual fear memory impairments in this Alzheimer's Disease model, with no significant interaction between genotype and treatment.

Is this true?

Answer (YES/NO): NO